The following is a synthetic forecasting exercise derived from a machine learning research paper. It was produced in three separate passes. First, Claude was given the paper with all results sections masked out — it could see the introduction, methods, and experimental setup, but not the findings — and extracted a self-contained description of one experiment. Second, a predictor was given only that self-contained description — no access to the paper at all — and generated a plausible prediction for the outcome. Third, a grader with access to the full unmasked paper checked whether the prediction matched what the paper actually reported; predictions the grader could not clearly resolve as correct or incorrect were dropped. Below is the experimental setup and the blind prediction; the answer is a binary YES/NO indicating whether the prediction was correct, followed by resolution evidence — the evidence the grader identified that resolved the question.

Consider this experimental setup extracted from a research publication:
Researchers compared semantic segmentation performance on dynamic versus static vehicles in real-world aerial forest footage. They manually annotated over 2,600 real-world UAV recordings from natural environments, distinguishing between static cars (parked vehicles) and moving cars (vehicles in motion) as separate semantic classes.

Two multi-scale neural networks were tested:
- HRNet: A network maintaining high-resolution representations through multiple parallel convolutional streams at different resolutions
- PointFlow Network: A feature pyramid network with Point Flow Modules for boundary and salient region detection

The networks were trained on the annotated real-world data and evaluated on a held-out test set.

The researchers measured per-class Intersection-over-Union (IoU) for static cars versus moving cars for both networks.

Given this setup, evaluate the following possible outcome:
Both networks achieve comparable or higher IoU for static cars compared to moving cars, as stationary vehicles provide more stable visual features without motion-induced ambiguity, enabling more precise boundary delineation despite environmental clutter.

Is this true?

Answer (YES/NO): YES